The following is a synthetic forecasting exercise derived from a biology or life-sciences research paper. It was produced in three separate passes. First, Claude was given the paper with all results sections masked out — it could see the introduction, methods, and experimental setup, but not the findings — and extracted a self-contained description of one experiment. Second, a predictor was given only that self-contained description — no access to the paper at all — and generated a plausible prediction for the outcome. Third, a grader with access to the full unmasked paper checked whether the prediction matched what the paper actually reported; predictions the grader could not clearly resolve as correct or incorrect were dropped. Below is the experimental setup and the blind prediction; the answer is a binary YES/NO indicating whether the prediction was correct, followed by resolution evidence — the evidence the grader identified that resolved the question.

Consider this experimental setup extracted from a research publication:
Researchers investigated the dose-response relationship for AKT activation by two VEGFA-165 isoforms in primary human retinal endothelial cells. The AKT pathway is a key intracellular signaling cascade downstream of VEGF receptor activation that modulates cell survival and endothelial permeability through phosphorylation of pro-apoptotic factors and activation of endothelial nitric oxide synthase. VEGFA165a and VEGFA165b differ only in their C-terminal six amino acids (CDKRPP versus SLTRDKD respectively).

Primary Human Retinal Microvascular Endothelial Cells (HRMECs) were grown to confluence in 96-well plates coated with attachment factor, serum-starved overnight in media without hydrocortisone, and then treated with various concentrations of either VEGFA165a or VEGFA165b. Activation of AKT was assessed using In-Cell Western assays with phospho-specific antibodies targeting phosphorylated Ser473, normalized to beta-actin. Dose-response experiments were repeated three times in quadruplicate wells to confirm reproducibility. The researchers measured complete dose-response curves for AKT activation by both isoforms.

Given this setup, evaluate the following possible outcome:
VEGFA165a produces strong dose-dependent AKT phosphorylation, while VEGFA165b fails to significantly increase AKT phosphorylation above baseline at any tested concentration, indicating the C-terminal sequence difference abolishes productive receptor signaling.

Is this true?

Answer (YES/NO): NO